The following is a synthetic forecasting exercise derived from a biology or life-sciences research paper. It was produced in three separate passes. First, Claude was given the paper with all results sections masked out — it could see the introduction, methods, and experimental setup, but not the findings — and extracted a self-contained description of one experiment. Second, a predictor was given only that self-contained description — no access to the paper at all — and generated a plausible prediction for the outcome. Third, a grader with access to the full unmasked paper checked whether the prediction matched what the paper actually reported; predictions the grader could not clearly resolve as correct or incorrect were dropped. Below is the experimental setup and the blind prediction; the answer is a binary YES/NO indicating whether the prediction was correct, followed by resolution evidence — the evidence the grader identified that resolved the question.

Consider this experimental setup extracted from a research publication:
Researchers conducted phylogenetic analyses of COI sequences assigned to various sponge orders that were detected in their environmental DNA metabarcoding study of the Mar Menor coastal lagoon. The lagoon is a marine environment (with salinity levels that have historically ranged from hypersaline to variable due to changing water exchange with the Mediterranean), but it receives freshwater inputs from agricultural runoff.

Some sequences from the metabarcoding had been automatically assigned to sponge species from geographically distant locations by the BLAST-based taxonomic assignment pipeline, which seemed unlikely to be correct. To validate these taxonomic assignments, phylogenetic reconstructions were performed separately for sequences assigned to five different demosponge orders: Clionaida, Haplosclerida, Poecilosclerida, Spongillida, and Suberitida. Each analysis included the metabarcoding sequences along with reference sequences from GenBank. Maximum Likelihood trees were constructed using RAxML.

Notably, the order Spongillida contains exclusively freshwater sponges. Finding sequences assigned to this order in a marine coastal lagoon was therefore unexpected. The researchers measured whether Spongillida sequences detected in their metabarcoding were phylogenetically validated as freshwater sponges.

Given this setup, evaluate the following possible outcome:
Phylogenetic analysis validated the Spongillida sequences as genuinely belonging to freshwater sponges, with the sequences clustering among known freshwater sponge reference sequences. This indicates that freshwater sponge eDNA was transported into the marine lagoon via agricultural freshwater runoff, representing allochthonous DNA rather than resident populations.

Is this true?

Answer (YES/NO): NO